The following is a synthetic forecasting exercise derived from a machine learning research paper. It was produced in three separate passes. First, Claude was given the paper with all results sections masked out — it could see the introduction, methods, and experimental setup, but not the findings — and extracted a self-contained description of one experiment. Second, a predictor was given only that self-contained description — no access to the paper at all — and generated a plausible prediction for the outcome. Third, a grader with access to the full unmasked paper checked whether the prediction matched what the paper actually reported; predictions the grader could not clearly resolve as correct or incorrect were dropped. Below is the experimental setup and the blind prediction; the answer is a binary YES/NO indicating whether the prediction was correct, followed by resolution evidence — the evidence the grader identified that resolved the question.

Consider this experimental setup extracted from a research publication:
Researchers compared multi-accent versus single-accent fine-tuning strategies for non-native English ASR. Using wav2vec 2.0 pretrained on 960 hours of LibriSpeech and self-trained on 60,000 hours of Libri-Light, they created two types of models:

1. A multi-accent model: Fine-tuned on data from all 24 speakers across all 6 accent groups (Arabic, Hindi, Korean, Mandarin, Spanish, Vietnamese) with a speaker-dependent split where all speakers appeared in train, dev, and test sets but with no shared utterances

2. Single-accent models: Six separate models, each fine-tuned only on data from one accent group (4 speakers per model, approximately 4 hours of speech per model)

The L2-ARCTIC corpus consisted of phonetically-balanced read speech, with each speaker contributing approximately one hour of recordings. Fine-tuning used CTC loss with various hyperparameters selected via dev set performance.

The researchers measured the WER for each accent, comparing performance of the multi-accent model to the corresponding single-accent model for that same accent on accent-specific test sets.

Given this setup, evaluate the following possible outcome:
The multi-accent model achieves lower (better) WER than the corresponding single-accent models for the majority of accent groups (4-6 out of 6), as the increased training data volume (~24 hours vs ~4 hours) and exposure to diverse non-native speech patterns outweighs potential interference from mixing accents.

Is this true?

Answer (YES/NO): NO